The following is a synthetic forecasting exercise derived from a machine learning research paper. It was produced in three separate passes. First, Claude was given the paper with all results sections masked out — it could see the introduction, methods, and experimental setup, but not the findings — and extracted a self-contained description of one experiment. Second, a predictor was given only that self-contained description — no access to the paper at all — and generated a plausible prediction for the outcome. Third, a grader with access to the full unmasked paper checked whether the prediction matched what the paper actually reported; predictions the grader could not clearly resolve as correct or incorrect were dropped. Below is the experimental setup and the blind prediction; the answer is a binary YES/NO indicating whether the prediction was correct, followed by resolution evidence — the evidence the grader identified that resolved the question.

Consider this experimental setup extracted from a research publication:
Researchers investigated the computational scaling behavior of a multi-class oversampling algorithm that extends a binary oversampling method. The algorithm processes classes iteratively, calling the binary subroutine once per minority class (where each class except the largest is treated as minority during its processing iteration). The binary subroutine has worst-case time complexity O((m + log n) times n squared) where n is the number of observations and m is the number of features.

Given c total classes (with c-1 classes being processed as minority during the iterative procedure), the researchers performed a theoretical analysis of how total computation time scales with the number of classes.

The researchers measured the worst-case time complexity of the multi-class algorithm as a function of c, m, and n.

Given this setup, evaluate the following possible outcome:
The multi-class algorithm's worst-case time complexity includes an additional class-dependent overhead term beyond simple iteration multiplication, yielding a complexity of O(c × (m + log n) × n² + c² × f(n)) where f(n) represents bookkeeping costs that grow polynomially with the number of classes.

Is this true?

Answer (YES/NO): NO